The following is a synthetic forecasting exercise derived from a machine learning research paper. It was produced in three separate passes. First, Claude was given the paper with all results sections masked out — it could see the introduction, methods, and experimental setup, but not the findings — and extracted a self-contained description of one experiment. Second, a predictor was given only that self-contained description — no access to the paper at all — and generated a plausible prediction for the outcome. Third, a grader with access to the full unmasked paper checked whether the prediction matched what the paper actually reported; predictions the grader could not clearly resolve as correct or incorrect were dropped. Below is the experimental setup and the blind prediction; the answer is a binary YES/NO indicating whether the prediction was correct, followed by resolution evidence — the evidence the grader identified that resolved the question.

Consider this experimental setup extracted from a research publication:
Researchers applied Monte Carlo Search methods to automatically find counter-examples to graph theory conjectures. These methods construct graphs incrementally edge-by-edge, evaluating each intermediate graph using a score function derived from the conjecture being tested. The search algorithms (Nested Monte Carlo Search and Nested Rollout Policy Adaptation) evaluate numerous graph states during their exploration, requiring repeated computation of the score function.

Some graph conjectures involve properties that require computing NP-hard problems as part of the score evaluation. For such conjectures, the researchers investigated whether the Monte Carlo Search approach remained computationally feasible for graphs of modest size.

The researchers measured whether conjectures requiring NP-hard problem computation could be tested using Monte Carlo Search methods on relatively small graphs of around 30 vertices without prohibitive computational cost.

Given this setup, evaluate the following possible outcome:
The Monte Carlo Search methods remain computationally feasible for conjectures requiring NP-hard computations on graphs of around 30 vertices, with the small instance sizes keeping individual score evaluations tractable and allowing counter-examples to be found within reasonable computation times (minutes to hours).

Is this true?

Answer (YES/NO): NO